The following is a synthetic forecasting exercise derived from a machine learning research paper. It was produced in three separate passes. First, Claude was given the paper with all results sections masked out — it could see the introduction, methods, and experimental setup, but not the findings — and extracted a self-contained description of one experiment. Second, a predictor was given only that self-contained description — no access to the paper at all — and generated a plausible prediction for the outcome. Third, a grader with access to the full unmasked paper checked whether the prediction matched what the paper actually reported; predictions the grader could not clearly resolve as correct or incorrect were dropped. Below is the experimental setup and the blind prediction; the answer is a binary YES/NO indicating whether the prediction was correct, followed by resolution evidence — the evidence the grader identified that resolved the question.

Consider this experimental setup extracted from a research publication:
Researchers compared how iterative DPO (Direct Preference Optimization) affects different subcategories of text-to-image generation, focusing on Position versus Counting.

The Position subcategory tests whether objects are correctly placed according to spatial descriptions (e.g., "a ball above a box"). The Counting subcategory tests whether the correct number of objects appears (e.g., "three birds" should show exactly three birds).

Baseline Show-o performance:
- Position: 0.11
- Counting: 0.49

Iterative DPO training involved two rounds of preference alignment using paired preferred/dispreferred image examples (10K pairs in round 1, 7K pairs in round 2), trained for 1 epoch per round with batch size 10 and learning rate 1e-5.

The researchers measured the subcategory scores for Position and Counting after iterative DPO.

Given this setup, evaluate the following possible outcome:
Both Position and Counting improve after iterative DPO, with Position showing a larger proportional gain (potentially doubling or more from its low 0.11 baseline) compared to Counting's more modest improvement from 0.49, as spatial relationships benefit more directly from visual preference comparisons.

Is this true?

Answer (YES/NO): YES